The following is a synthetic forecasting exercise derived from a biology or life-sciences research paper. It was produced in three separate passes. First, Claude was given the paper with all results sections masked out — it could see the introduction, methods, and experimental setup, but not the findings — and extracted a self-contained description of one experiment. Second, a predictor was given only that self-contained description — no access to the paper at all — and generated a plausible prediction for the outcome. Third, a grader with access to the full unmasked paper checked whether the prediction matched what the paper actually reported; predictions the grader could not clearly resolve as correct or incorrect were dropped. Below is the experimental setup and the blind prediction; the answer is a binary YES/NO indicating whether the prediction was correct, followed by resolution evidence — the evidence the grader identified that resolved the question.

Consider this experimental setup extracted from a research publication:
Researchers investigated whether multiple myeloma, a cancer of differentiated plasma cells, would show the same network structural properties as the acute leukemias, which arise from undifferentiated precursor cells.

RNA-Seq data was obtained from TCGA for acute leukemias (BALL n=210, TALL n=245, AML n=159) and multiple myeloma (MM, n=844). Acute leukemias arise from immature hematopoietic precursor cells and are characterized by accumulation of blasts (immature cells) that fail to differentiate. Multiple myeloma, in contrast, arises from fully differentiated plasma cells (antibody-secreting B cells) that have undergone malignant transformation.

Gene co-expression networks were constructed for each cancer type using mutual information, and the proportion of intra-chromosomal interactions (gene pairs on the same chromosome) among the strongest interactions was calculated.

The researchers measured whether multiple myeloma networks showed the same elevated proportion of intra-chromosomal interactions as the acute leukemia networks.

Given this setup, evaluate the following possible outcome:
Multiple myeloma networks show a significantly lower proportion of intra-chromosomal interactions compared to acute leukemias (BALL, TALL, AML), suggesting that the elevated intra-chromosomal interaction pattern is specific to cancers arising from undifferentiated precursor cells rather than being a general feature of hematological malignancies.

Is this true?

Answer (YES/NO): NO